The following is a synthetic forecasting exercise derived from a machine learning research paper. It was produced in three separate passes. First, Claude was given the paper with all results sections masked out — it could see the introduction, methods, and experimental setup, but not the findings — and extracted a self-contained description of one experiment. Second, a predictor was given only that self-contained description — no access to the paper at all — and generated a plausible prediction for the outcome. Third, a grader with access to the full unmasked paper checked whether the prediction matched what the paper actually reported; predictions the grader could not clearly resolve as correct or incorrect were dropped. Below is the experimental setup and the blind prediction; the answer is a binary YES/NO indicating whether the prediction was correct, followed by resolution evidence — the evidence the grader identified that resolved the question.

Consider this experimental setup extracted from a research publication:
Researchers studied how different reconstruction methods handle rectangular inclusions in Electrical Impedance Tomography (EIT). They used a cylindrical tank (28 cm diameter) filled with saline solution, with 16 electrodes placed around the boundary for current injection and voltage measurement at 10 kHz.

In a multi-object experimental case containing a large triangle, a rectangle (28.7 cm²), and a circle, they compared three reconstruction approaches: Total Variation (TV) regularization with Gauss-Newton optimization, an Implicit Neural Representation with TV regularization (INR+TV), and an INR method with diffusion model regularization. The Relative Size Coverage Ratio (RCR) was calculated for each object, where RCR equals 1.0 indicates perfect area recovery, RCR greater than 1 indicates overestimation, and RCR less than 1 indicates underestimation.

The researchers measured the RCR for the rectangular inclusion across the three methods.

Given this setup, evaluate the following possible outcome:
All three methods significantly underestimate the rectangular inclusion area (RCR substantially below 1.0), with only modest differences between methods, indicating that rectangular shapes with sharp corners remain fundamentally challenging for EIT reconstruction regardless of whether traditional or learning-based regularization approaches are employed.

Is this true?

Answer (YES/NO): NO